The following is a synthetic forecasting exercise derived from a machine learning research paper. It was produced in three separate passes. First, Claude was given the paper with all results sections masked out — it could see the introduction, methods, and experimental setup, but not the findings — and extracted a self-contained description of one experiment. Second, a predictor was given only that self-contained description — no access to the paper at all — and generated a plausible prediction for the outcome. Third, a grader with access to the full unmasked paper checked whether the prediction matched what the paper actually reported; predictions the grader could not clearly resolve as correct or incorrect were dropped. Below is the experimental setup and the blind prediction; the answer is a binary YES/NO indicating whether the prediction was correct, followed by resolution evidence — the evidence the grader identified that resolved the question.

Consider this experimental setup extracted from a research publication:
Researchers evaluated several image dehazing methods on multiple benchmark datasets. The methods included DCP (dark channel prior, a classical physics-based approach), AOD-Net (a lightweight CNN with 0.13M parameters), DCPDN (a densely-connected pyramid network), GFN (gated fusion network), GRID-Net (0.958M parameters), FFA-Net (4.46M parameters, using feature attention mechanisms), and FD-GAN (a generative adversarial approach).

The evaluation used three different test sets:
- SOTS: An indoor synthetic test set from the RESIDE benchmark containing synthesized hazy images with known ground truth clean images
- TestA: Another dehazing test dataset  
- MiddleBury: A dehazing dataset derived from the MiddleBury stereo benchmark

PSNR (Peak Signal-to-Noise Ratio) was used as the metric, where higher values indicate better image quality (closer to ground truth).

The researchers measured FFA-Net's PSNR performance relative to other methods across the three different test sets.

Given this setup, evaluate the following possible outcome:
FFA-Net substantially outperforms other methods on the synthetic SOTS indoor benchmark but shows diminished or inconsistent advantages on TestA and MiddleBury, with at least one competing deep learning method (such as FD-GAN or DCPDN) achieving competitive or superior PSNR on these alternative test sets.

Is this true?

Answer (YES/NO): YES